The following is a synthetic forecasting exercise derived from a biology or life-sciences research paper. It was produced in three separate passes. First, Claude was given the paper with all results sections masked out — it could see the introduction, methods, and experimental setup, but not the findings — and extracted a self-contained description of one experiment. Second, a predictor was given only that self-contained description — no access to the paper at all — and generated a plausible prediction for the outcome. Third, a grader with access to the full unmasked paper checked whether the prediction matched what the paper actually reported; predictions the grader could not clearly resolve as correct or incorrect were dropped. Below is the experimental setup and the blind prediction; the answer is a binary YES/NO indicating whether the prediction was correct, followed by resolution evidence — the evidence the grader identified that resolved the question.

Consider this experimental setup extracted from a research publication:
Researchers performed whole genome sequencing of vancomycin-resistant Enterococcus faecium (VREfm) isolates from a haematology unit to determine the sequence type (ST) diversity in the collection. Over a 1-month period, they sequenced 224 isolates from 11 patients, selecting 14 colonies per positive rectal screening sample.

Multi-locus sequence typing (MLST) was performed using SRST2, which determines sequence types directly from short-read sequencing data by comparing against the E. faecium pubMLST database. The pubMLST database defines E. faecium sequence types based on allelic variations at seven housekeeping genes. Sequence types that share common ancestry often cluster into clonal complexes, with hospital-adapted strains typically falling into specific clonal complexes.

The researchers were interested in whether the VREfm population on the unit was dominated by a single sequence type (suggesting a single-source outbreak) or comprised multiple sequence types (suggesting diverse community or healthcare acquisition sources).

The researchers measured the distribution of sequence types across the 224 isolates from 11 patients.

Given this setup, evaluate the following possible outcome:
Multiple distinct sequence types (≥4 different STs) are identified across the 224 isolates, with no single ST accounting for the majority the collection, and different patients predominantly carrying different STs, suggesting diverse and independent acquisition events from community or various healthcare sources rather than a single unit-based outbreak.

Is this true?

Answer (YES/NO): NO